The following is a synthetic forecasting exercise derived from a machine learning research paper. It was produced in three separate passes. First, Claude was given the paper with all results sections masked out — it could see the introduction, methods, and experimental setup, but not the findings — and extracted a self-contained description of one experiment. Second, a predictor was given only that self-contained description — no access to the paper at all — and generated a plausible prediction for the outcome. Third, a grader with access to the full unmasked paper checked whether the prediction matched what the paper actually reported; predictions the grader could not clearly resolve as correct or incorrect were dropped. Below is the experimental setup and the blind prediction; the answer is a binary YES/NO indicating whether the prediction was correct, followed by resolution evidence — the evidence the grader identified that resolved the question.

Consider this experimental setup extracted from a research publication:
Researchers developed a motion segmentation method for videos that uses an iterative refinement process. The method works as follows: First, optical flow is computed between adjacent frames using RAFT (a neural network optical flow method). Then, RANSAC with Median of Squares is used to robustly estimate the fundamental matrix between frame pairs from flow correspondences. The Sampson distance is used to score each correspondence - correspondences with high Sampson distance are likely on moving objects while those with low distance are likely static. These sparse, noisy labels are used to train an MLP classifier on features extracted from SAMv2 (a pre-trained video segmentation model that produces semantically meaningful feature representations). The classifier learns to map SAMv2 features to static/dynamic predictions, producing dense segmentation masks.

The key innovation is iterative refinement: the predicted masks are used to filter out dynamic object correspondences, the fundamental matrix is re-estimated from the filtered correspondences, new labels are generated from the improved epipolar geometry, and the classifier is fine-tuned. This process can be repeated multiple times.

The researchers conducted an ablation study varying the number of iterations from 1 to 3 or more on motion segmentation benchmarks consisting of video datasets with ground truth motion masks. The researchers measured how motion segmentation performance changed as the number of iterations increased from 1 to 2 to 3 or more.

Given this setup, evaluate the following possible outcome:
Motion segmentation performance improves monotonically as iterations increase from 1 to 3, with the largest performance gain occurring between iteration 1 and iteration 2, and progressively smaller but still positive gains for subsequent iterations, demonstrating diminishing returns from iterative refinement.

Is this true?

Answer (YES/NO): NO